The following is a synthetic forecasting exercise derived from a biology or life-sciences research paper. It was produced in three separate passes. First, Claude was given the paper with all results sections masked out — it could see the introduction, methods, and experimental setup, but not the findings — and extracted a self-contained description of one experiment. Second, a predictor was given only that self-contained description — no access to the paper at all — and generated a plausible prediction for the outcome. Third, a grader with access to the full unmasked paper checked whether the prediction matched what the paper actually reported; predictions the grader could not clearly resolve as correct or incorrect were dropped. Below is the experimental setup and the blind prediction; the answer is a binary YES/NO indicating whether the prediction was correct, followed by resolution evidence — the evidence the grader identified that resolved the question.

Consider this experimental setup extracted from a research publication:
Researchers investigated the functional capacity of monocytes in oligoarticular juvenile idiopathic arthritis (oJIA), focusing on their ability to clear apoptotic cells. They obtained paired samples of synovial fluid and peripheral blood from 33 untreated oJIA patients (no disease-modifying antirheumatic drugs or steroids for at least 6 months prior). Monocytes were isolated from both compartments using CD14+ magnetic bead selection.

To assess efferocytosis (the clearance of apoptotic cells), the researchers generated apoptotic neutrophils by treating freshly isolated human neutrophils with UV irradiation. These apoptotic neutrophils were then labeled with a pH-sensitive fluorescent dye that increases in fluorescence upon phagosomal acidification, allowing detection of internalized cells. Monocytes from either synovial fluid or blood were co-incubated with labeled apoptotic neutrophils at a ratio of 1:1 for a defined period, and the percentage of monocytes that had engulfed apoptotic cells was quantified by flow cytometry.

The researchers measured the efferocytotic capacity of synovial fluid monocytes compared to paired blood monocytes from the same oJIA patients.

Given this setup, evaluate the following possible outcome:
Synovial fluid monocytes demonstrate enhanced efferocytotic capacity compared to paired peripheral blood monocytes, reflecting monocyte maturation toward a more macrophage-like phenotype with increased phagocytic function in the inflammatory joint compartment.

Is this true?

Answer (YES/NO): NO